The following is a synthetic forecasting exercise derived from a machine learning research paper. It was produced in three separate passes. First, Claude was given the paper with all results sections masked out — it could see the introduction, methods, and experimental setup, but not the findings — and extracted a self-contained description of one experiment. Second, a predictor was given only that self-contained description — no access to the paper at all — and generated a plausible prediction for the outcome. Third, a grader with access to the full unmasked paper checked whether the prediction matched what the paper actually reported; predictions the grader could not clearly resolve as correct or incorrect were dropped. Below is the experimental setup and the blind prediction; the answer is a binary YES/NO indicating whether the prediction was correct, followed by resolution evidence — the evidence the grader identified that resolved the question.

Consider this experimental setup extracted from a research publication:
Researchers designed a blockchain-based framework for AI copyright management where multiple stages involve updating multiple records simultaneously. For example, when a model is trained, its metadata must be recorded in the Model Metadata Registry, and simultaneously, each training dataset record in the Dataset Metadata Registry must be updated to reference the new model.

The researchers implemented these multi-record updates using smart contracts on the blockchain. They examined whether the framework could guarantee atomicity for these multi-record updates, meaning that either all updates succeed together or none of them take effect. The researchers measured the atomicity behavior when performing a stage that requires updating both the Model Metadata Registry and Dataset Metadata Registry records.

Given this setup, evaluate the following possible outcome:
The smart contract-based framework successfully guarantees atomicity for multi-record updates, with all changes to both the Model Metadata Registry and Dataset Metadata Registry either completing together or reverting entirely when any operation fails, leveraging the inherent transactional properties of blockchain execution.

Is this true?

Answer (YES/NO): YES